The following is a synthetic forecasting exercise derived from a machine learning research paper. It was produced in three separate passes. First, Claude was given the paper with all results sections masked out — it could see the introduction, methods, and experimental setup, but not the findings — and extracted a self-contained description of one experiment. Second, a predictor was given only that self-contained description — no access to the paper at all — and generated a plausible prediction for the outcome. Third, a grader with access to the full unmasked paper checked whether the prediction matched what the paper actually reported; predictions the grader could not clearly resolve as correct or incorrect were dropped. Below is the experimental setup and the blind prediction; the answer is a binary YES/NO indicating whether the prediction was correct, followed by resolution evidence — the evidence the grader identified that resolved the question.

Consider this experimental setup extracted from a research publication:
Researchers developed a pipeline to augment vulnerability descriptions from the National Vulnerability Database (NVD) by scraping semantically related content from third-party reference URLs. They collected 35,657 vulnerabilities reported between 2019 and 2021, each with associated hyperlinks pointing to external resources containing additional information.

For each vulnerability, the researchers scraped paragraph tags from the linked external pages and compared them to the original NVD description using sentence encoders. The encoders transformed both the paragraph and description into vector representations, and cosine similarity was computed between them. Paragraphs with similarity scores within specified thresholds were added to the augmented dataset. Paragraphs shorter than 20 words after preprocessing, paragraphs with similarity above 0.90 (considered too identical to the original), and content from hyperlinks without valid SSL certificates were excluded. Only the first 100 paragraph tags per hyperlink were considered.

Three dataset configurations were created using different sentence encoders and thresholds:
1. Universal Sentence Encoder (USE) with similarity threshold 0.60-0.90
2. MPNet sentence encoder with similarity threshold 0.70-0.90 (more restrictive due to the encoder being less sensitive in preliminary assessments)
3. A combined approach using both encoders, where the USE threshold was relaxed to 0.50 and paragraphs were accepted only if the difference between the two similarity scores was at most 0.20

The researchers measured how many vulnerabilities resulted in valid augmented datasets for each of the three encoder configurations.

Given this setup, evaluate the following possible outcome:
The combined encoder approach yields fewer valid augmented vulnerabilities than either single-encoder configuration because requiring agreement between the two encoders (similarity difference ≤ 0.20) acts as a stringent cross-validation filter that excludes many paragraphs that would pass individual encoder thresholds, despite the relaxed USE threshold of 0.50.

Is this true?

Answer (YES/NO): NO